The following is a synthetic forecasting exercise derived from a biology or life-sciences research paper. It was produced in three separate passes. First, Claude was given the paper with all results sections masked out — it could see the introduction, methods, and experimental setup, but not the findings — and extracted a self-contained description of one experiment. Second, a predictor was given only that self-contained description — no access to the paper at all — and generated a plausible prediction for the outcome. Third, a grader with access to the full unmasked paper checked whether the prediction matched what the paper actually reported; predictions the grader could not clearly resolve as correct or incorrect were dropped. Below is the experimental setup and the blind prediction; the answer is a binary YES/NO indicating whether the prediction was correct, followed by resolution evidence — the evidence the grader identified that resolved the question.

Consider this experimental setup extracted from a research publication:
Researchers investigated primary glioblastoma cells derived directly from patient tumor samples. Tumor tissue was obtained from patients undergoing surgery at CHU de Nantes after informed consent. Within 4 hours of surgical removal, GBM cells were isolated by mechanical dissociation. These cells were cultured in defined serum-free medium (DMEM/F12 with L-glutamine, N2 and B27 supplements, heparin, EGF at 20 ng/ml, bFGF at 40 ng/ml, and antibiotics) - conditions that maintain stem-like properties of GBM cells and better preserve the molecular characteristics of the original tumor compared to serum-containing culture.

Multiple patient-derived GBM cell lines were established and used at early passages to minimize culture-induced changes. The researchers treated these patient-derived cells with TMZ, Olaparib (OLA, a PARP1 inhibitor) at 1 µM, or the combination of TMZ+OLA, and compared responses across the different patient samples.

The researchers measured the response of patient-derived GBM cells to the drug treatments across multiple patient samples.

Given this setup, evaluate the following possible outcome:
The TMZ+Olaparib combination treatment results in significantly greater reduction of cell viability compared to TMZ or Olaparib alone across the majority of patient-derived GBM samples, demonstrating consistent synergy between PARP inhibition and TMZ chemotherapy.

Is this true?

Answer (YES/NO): YES